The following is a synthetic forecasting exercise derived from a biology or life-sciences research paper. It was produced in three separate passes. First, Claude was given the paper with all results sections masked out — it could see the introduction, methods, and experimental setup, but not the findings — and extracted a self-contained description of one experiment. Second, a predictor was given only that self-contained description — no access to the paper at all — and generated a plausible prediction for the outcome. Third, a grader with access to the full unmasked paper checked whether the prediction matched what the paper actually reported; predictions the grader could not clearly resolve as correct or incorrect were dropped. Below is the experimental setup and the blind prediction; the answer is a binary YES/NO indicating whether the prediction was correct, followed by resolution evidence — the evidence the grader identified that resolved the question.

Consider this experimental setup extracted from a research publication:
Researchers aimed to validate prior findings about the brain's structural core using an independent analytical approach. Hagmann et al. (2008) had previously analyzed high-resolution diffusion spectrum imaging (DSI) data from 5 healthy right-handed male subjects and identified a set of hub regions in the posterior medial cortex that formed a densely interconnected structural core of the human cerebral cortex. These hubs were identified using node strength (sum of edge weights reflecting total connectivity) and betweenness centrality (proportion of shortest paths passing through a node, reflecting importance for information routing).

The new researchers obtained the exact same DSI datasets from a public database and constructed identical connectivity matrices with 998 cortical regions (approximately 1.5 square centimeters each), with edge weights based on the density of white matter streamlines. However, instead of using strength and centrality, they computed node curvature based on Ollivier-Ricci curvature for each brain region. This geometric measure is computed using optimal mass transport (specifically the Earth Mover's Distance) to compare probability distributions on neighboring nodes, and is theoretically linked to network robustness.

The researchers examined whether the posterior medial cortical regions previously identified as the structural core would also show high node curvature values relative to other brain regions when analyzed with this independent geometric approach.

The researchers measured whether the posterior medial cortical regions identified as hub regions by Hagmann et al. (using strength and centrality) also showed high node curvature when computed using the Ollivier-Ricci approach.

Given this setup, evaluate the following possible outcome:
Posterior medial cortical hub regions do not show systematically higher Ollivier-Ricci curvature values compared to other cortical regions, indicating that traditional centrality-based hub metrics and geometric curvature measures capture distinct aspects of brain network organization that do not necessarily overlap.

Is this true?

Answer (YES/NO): NO